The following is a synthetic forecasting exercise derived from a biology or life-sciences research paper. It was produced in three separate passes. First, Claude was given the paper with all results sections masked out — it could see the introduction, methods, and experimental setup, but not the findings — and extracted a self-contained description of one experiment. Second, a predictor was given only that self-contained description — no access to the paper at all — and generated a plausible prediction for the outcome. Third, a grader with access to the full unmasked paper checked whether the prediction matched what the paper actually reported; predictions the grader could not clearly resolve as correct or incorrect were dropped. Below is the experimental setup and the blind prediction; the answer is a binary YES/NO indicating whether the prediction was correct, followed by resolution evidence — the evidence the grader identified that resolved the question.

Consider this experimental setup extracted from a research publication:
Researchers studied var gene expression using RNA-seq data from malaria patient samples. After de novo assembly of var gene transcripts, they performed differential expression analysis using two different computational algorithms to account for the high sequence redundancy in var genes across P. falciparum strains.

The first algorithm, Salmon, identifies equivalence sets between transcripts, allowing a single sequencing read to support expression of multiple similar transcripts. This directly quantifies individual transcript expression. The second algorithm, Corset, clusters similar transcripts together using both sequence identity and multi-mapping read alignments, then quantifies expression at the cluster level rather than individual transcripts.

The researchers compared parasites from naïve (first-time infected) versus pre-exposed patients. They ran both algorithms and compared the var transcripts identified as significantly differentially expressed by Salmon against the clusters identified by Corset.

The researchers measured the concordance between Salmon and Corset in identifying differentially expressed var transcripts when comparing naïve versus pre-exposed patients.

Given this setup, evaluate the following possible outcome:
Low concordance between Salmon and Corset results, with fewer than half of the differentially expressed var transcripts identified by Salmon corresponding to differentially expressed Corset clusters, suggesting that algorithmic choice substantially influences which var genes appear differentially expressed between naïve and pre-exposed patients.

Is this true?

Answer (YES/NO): YES